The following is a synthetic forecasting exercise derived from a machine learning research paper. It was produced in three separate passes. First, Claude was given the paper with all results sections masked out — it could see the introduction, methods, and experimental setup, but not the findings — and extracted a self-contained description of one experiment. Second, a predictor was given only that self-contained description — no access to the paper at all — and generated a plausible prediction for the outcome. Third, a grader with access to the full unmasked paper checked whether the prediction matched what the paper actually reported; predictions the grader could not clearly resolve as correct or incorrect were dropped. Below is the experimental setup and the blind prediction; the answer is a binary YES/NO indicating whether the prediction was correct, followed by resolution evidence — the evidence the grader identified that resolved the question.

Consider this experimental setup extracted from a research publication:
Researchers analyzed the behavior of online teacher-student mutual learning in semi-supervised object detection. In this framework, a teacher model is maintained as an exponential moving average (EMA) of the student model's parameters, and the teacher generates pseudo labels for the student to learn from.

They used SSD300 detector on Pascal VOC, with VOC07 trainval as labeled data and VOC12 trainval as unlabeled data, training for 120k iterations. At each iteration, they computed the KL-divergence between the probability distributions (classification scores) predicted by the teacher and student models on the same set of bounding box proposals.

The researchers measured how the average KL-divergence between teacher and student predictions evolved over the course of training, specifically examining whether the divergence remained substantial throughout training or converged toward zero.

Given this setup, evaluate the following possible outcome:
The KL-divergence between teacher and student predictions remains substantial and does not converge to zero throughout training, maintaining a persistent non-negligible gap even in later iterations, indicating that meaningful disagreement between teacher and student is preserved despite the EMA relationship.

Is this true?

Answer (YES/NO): NO